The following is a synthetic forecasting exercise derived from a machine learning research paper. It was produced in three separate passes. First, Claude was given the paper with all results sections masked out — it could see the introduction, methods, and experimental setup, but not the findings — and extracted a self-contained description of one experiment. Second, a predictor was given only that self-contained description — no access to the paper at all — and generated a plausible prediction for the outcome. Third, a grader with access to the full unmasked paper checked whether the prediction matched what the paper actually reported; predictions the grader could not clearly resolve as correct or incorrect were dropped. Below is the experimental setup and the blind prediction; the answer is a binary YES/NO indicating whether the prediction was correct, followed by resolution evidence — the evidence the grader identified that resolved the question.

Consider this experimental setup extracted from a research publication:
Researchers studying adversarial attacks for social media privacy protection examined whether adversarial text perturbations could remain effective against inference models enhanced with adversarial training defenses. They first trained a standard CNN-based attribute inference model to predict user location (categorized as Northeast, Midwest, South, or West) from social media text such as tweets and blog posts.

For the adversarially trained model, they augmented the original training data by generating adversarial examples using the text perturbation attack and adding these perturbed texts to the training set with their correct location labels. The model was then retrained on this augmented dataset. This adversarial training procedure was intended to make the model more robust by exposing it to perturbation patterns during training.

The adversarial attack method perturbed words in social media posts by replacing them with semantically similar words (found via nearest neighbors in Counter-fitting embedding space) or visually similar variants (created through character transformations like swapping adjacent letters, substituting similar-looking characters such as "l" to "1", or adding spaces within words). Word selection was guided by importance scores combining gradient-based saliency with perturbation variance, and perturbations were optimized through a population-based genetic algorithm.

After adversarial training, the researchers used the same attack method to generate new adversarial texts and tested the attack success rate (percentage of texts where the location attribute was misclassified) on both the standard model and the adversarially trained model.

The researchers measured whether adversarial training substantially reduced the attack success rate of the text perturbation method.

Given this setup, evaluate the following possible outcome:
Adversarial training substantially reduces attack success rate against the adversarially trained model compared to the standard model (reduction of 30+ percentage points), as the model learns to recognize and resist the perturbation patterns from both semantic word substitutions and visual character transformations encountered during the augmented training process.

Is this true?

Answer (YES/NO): NO